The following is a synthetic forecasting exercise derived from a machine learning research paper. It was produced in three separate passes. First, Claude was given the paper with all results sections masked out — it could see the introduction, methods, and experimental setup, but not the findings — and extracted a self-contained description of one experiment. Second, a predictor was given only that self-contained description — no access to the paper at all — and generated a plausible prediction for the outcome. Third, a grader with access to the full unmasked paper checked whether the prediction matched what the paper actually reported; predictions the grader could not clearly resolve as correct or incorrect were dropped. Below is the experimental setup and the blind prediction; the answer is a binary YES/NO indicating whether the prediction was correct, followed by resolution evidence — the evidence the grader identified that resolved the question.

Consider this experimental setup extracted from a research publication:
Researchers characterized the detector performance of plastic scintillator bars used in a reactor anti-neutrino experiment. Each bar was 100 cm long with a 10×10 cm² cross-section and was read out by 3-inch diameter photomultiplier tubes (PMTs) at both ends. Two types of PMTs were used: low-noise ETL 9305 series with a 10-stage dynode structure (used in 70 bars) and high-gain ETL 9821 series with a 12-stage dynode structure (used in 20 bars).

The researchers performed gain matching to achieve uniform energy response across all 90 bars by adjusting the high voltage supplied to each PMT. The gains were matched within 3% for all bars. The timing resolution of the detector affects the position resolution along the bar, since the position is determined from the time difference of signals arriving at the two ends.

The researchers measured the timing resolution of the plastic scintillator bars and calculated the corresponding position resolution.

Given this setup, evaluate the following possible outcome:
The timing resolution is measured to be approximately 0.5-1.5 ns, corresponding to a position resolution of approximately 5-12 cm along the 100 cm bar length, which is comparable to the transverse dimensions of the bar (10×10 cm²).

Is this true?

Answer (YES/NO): NO